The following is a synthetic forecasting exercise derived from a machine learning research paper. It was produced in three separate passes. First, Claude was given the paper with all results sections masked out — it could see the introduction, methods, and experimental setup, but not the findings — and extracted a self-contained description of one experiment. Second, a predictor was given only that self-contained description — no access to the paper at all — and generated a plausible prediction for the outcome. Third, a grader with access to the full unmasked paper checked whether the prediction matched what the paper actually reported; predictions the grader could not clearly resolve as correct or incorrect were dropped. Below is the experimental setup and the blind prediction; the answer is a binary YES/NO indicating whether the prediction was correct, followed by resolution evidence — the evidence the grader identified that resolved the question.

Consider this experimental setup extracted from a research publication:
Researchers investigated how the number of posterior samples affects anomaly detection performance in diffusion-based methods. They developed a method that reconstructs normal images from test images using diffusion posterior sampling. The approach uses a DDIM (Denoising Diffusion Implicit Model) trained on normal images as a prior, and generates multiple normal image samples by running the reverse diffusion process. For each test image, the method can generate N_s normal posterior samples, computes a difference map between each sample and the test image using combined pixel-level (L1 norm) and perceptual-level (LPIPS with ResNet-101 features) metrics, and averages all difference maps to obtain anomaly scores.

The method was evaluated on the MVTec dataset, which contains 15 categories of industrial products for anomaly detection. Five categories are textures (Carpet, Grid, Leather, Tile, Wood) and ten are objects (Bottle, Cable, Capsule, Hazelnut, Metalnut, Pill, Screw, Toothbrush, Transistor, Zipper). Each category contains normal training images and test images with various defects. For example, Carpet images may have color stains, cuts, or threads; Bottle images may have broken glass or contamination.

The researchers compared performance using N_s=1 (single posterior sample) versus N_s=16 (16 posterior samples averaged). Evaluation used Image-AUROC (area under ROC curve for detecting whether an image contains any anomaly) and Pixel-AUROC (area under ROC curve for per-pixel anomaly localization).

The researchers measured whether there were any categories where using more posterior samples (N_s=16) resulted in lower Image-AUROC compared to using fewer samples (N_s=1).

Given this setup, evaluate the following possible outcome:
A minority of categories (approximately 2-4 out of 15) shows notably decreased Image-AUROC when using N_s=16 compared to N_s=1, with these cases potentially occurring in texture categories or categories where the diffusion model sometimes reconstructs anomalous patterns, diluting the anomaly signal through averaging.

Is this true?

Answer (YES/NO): NO